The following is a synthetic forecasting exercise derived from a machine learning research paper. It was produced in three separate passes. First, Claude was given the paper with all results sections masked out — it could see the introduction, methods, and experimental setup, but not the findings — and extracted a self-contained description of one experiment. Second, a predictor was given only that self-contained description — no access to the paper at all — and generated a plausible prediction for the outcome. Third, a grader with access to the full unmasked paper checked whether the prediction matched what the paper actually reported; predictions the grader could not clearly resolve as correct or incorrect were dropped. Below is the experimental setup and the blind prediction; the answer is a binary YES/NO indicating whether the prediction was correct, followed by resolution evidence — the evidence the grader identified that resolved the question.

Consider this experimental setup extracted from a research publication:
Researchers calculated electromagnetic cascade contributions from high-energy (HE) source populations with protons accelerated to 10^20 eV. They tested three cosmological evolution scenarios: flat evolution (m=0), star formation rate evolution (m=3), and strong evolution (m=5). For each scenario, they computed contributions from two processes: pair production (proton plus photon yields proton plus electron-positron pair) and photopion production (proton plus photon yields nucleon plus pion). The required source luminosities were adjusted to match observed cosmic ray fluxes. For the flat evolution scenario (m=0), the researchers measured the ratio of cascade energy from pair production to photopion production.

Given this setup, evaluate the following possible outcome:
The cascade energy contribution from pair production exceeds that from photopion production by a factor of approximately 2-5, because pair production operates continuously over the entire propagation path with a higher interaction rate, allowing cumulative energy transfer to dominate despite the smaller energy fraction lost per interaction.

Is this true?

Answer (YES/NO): YES